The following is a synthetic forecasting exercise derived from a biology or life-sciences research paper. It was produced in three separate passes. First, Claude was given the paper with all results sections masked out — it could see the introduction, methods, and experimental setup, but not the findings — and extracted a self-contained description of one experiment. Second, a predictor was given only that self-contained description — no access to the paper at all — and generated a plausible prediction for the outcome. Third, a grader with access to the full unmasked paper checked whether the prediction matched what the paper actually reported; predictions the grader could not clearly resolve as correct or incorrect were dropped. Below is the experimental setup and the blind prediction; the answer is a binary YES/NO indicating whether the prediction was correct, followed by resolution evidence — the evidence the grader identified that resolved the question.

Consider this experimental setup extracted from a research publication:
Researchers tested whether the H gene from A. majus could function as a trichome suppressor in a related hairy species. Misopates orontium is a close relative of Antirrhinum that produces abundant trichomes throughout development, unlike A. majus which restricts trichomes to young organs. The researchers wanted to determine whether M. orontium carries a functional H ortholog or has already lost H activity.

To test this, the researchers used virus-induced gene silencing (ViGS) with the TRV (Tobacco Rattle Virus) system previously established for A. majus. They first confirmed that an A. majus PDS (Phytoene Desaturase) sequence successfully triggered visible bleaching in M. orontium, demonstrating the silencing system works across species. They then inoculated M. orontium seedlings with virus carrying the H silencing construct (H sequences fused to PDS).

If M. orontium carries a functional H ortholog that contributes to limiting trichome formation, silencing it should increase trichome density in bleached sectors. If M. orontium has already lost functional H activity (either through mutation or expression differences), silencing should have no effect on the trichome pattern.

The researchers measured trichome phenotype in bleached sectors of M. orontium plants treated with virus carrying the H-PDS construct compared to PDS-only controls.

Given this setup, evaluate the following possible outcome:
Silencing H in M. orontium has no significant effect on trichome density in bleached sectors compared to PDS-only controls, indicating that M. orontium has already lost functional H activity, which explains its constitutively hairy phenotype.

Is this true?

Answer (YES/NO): NO